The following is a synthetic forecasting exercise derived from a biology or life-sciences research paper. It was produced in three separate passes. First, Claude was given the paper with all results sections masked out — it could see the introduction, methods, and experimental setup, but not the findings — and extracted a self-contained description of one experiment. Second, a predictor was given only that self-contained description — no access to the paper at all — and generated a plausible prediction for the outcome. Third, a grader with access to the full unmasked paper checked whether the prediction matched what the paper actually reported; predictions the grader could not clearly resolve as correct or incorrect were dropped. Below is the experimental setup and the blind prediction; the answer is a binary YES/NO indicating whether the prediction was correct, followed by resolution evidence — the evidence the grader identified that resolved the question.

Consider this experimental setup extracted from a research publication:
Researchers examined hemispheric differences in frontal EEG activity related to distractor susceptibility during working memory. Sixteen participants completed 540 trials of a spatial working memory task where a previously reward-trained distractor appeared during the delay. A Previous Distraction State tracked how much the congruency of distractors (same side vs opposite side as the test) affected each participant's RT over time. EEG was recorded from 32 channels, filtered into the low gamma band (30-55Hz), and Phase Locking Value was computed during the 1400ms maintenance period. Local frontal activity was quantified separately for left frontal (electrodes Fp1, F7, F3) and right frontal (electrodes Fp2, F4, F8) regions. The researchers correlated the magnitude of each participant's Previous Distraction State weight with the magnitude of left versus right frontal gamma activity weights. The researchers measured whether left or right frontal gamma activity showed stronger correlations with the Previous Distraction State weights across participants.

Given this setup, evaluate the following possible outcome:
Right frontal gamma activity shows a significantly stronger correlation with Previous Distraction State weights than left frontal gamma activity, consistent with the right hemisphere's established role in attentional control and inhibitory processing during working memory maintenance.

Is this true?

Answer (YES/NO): NO